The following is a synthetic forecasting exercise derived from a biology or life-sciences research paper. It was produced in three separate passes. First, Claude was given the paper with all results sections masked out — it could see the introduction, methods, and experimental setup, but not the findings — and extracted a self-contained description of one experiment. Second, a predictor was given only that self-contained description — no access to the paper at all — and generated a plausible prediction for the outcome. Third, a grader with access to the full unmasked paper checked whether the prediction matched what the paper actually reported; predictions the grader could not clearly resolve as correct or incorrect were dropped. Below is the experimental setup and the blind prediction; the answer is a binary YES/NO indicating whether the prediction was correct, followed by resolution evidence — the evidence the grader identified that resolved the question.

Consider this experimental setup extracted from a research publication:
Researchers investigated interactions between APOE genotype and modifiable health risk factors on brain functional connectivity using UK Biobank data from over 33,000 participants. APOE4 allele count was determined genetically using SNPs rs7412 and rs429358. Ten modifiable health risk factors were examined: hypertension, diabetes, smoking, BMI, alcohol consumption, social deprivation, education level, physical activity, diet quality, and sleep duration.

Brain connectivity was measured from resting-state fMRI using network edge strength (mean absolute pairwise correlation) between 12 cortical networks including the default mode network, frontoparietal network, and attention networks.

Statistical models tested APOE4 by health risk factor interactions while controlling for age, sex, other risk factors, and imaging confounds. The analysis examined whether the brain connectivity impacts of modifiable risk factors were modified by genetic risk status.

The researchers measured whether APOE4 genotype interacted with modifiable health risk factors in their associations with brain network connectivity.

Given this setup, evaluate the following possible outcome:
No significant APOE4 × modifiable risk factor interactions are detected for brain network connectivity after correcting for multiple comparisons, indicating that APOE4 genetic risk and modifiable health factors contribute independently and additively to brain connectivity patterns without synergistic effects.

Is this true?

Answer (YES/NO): NO